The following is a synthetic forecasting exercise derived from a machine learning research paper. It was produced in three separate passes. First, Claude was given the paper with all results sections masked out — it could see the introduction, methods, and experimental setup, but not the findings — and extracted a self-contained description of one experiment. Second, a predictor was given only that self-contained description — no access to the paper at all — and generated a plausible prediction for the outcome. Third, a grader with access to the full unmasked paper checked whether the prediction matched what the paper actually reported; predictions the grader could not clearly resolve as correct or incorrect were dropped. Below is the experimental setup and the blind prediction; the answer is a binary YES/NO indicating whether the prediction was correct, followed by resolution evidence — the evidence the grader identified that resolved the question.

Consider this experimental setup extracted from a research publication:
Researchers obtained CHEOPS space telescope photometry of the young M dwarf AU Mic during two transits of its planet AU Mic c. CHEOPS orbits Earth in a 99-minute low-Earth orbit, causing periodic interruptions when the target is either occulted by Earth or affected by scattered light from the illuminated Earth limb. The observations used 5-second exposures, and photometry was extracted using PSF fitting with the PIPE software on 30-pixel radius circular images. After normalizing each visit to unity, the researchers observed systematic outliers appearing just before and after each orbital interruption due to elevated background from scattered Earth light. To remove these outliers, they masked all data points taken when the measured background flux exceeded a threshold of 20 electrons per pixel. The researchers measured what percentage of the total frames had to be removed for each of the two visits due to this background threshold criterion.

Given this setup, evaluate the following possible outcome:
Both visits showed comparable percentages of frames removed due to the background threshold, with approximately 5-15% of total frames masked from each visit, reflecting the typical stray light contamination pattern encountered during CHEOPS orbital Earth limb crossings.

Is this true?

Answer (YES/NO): NO